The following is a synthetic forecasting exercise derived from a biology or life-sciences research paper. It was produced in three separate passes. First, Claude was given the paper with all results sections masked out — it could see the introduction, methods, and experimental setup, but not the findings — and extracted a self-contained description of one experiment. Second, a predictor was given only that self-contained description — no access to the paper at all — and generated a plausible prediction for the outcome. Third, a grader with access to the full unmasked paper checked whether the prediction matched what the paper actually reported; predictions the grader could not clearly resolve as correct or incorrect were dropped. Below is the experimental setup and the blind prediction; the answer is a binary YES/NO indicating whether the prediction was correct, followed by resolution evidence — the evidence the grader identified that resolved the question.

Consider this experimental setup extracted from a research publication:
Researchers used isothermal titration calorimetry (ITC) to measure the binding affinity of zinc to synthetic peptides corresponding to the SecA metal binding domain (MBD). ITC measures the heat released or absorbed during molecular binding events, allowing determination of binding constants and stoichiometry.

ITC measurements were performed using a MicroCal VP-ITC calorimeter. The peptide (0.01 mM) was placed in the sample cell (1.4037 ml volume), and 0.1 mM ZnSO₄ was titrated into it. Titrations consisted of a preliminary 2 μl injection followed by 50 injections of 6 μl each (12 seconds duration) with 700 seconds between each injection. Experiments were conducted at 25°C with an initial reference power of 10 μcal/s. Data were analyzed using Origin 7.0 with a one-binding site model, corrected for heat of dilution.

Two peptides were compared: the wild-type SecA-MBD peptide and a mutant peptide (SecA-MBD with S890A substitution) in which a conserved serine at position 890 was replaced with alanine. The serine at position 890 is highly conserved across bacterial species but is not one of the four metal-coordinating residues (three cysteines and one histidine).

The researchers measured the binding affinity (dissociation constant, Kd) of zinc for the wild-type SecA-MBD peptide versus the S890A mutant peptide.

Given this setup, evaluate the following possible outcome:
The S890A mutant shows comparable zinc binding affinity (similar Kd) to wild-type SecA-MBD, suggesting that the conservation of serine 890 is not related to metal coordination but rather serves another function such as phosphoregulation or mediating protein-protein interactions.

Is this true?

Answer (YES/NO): NO